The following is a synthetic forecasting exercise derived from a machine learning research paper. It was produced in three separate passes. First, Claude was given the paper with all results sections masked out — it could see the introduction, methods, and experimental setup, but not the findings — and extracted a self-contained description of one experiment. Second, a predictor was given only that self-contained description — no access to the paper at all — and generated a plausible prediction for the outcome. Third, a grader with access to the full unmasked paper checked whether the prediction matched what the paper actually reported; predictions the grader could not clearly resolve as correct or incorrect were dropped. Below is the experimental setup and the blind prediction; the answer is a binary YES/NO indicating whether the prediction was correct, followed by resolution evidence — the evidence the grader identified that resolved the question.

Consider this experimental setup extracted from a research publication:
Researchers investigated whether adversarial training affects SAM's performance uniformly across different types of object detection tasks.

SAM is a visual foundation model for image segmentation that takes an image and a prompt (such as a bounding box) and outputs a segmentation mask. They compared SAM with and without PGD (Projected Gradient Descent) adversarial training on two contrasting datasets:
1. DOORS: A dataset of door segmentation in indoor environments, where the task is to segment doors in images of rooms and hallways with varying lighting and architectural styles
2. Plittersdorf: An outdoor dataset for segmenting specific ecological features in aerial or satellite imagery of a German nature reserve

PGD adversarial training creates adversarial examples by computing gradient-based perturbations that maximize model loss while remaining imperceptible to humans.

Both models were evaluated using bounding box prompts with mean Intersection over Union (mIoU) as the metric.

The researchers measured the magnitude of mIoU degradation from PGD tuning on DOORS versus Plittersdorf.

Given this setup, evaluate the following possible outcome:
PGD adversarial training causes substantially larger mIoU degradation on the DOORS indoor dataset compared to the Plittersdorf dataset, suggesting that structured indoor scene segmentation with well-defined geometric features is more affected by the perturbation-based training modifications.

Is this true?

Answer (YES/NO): NO